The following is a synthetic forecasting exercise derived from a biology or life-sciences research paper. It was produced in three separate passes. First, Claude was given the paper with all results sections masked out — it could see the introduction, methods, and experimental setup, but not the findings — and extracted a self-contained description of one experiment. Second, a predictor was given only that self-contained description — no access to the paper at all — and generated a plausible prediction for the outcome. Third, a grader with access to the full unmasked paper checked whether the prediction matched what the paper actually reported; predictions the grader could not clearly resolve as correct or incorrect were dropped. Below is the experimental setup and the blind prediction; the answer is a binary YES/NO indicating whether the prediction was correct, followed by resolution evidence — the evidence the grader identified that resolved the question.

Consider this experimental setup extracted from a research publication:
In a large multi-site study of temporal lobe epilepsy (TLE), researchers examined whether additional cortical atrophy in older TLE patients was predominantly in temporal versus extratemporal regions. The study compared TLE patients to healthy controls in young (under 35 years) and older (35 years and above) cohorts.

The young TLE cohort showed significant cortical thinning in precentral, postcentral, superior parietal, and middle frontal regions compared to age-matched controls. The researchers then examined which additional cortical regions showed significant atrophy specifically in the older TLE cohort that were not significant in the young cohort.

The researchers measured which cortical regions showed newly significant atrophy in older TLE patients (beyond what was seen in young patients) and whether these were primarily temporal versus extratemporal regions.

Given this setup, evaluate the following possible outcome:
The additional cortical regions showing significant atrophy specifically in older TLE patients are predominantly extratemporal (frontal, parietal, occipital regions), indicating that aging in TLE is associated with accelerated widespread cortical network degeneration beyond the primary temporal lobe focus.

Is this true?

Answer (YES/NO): YES